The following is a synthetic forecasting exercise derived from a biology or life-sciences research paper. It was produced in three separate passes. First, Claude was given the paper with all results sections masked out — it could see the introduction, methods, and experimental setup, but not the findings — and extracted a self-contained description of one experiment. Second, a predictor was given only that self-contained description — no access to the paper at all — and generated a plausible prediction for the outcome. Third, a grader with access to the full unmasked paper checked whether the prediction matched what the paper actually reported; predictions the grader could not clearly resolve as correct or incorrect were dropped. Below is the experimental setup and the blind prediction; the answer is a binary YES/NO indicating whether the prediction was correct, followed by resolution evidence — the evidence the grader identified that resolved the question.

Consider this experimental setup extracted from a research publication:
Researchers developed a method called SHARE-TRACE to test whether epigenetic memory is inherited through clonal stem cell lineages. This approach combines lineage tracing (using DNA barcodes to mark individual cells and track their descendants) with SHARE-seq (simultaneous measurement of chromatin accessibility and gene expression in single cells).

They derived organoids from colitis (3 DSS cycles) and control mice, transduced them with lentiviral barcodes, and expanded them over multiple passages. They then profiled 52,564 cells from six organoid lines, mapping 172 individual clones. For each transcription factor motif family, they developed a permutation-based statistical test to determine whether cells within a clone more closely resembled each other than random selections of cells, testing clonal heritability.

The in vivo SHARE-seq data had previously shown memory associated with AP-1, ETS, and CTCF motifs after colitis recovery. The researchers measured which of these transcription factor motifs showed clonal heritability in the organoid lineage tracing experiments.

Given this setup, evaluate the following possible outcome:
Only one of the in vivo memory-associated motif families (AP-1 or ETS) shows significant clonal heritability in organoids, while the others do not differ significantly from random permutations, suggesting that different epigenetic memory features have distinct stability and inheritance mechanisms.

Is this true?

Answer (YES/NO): YES